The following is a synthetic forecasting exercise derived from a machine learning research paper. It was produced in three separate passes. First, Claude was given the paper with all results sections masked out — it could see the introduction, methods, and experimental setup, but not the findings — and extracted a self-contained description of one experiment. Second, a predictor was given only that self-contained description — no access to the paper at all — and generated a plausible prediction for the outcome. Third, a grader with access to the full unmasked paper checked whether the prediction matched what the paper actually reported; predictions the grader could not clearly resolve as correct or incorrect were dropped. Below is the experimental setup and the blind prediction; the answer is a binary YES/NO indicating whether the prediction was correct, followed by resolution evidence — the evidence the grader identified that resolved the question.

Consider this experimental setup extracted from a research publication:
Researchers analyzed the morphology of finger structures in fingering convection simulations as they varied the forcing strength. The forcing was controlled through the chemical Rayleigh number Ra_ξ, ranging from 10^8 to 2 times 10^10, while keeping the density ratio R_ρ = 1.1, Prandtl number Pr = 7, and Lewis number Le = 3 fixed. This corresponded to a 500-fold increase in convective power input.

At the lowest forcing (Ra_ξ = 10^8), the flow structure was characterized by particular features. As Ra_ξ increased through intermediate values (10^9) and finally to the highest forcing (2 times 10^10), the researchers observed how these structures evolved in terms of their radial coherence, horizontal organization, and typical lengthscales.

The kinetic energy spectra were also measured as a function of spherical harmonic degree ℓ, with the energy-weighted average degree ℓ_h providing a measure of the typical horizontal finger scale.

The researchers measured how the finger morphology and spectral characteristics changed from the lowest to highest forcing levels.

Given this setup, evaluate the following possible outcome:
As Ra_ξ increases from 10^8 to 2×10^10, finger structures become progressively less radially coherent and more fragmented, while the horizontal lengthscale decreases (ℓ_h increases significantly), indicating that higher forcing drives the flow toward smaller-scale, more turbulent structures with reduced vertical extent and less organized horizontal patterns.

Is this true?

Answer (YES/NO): YES